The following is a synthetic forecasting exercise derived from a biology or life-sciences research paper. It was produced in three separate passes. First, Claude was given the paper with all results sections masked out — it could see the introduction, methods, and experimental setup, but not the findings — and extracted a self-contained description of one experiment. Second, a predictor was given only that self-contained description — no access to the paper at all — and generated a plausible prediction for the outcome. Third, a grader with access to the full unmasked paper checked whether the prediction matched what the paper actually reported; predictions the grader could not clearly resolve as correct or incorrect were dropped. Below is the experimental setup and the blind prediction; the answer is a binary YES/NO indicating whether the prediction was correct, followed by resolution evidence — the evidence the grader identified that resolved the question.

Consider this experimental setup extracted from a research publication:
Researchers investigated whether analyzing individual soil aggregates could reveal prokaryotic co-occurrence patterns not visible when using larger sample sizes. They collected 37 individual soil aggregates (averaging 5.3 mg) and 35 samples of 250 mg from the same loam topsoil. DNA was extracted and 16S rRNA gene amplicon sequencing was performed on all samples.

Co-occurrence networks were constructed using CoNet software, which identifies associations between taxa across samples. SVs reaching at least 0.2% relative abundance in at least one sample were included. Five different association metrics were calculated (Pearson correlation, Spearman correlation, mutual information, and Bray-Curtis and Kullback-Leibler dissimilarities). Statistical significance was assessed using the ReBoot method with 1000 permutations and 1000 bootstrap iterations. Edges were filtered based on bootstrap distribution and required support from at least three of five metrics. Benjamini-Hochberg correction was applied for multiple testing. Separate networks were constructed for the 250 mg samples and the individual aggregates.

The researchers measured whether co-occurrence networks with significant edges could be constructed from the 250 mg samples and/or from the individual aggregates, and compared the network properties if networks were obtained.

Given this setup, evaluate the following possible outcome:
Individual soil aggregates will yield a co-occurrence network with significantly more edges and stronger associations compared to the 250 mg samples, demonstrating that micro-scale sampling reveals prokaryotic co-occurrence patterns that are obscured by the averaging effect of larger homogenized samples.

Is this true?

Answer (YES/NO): YES